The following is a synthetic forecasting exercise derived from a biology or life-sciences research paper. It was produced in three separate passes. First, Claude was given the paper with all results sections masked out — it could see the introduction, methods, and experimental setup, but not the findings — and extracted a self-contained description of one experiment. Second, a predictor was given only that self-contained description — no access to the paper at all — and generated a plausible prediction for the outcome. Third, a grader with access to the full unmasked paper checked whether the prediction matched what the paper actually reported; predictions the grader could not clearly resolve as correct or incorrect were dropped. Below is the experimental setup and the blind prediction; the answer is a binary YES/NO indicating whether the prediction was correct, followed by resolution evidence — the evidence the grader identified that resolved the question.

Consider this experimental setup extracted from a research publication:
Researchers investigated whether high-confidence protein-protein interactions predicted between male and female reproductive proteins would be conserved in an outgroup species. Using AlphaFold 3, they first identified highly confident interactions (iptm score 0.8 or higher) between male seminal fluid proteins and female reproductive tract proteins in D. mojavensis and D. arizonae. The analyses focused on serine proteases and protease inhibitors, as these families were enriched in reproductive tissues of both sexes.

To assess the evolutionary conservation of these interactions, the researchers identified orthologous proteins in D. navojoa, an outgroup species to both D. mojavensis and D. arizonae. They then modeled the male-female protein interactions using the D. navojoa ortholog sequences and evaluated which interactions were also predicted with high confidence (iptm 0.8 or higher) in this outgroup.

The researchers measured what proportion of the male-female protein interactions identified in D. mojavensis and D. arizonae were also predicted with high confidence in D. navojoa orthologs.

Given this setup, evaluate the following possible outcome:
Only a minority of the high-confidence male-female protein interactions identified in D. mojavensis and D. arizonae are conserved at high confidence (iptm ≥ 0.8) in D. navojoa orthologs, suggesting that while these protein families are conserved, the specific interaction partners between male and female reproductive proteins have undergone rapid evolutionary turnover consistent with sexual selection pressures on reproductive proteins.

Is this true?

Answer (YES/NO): NO